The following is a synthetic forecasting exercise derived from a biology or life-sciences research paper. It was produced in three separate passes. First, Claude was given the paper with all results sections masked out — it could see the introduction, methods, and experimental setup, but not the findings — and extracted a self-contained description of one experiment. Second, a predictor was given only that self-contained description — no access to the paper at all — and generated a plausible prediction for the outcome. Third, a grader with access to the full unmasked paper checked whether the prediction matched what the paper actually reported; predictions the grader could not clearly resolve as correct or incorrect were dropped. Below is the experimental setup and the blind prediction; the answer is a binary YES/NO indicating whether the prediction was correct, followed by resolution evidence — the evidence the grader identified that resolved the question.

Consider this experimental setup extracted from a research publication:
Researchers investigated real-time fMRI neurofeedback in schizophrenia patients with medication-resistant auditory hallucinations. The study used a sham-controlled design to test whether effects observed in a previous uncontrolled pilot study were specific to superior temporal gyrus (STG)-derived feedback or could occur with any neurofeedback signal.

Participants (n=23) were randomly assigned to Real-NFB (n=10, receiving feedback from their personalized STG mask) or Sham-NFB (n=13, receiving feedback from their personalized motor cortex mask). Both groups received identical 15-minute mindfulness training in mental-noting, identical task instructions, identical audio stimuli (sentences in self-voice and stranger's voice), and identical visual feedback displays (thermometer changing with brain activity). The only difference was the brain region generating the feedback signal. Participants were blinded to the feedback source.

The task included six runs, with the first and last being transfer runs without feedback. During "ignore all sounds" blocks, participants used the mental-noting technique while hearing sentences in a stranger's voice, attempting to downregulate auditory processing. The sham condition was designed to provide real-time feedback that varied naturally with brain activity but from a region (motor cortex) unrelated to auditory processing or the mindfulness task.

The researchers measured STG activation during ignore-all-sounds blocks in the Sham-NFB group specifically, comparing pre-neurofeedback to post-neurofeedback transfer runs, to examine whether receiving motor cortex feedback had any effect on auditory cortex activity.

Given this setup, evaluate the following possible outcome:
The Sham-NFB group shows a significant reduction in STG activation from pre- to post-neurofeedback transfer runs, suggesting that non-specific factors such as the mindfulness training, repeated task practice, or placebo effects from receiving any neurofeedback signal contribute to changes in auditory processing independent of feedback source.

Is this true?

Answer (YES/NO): NO